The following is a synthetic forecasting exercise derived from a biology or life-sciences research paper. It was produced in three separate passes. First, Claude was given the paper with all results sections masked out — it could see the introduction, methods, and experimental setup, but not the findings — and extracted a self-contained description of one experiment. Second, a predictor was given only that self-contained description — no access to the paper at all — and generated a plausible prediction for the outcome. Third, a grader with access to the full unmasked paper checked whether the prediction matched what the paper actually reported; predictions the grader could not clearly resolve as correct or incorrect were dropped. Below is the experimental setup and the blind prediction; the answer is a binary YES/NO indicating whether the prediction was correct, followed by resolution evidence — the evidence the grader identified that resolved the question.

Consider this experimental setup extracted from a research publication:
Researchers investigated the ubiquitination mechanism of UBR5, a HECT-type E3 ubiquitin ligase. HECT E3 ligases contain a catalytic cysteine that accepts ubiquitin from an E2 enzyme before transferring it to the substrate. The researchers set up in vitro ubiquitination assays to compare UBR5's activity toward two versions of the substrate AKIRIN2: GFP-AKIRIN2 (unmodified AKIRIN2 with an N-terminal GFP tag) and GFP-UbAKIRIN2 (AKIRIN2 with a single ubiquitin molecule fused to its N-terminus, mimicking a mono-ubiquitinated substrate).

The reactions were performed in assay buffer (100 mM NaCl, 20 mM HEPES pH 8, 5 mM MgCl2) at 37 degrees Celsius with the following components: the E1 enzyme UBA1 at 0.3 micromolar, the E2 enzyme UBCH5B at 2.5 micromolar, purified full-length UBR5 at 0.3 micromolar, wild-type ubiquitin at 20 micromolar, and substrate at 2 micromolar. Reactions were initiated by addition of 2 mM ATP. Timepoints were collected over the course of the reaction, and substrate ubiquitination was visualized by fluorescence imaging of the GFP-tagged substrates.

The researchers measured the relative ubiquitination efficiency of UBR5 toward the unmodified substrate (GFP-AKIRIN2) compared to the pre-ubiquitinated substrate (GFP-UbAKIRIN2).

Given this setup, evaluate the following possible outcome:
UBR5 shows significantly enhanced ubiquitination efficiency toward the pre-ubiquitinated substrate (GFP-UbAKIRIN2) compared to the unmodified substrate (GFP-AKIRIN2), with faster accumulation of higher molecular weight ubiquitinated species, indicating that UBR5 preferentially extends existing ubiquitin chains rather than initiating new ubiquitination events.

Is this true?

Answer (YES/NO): YES